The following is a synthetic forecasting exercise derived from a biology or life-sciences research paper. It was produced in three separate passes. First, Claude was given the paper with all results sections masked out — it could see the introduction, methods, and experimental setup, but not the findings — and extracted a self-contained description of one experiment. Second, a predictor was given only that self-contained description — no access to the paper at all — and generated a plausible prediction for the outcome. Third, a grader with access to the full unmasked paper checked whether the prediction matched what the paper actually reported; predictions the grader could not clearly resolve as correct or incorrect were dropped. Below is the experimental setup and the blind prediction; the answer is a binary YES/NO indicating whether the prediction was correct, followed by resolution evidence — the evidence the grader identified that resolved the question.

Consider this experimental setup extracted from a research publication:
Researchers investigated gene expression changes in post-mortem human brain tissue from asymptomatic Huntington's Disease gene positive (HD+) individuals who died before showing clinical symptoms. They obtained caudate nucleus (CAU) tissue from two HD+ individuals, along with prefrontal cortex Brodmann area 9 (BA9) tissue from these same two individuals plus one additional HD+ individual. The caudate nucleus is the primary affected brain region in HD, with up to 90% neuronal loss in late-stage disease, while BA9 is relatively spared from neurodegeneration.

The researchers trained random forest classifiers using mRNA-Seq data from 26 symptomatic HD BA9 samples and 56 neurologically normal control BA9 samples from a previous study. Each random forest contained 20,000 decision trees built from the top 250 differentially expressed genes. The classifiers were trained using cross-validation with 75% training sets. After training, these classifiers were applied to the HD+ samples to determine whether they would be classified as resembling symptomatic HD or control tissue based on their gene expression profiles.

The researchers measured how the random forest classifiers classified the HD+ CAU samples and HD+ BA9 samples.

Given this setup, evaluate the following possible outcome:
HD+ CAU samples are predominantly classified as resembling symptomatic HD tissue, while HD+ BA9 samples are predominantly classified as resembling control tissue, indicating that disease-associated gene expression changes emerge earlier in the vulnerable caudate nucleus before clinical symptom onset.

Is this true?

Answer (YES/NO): NO